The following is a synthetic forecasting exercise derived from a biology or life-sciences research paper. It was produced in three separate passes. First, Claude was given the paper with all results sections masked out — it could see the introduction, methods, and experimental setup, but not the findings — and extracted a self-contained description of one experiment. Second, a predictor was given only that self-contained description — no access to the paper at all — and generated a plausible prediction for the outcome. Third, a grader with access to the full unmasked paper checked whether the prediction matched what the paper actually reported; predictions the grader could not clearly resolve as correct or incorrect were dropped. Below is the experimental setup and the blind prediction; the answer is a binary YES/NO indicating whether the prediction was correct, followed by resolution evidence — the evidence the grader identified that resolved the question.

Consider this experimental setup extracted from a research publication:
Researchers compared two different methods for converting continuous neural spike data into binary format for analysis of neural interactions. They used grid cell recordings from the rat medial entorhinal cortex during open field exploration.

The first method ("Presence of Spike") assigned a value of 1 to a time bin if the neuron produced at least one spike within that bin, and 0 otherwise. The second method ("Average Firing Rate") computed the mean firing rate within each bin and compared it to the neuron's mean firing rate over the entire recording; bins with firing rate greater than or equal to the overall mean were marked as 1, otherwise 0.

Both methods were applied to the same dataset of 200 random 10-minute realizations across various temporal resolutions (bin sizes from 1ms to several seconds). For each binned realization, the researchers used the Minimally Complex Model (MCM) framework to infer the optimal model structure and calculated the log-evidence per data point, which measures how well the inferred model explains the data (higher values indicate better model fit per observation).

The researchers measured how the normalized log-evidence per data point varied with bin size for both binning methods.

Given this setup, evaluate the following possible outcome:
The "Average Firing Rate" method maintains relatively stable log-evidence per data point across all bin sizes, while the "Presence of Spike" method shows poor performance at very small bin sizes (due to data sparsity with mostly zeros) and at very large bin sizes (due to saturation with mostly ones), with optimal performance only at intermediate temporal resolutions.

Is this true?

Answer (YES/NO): NO